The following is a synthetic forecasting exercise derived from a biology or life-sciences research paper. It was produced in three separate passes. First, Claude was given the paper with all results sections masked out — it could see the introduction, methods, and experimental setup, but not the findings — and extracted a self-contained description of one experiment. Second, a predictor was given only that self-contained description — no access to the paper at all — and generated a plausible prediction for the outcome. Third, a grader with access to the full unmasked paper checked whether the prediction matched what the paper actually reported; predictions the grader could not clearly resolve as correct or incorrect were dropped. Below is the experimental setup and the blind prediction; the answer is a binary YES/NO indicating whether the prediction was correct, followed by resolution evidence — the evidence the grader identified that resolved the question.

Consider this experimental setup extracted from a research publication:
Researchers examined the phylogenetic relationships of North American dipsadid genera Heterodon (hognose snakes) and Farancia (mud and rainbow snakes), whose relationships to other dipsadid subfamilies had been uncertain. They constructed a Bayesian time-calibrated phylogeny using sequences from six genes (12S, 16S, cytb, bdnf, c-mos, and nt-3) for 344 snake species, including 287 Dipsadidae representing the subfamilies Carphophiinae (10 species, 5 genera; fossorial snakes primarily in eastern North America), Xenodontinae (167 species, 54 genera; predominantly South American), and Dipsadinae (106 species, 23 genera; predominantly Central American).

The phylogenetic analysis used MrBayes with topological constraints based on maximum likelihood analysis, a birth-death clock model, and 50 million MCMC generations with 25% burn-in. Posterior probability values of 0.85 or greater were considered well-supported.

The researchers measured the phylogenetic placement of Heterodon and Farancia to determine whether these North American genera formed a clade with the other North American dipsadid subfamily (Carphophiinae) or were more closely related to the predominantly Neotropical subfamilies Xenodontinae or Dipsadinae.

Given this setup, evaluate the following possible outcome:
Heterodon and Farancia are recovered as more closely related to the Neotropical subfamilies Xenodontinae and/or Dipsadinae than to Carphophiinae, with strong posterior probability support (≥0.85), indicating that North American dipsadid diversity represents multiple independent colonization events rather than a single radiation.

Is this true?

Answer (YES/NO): NO